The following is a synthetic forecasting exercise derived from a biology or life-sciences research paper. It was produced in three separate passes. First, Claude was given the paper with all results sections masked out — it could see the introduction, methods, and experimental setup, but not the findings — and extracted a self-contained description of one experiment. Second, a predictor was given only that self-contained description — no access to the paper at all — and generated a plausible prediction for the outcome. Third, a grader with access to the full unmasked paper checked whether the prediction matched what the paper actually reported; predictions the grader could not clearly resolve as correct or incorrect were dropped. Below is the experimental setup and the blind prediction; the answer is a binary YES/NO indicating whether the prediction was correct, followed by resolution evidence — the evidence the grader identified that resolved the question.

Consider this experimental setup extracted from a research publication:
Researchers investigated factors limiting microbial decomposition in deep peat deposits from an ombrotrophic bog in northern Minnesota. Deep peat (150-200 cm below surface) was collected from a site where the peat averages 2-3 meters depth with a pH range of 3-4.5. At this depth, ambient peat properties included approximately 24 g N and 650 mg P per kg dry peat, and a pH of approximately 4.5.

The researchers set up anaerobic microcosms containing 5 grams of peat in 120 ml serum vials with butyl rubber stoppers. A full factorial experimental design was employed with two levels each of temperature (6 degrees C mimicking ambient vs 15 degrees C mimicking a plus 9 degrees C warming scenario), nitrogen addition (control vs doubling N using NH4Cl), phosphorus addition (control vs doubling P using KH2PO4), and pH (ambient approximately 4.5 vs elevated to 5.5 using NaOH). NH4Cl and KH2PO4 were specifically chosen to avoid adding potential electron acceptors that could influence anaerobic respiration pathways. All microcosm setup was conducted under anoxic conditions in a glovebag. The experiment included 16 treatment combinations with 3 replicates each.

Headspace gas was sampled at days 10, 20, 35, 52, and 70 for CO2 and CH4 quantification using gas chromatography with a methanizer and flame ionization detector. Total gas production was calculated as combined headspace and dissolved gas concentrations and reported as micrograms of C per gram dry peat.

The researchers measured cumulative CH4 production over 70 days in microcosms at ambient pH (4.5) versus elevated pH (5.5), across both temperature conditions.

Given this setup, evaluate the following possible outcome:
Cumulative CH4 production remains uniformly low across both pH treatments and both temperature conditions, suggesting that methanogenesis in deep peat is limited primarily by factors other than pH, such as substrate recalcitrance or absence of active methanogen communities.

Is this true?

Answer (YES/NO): NO